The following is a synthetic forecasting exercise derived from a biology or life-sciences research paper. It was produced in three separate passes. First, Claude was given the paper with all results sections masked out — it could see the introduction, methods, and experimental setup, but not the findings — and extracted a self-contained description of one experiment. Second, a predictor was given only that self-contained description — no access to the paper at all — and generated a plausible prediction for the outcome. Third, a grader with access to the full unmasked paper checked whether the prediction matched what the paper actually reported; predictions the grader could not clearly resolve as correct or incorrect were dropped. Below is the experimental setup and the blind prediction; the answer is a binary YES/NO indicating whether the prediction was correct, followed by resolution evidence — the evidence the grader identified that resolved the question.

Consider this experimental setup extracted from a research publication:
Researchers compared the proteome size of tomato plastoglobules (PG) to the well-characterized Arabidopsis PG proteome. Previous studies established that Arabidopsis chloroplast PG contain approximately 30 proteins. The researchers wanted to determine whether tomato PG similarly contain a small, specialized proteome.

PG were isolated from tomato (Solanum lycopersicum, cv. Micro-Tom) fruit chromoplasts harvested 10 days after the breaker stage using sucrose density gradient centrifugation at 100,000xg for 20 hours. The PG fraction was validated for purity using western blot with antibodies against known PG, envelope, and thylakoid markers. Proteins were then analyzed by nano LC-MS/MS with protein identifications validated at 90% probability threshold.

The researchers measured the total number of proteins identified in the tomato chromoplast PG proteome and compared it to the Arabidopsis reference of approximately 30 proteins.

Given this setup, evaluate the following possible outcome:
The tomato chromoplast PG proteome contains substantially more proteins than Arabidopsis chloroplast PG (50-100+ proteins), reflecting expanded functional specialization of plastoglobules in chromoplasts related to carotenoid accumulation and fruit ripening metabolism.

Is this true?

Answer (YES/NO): NO